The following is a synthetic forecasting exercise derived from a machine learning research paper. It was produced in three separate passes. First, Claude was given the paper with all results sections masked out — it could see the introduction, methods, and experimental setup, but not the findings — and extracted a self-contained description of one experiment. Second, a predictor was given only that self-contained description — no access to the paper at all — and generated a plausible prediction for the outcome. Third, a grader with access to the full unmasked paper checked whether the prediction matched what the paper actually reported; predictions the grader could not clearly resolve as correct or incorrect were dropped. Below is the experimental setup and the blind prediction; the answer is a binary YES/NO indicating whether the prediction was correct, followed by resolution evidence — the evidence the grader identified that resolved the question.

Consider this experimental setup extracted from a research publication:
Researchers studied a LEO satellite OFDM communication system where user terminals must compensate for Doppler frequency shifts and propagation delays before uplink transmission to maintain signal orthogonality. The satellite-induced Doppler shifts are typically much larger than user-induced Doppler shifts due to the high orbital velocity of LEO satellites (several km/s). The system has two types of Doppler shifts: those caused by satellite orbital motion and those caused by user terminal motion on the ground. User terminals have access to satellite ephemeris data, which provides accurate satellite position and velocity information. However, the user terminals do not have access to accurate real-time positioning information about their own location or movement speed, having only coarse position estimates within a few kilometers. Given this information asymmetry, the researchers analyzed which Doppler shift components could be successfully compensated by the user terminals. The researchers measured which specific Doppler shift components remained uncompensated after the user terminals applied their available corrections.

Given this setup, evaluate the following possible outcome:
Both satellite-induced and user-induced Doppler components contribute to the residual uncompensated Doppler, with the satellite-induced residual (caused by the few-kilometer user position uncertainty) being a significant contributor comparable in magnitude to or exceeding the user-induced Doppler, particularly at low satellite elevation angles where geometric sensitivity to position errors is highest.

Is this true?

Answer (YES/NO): NO